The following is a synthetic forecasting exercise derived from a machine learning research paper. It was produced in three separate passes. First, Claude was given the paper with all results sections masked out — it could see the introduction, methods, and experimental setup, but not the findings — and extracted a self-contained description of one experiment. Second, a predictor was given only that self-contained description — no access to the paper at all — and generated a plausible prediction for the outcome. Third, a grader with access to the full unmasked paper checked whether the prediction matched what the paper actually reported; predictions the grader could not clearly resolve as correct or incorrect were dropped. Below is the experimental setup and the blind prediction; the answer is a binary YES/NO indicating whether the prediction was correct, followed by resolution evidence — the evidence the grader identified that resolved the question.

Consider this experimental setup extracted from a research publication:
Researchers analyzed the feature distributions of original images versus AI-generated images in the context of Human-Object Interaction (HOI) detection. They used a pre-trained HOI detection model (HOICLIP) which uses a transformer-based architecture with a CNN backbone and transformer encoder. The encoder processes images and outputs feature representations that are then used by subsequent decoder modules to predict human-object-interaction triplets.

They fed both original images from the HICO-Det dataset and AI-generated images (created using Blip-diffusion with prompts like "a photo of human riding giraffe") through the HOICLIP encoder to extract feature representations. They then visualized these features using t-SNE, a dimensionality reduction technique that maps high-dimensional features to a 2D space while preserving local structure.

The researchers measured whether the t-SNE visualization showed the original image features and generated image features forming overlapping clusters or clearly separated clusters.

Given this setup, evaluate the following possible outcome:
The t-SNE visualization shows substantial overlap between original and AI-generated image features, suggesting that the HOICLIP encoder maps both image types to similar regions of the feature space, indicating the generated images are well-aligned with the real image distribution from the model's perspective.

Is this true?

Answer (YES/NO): NO